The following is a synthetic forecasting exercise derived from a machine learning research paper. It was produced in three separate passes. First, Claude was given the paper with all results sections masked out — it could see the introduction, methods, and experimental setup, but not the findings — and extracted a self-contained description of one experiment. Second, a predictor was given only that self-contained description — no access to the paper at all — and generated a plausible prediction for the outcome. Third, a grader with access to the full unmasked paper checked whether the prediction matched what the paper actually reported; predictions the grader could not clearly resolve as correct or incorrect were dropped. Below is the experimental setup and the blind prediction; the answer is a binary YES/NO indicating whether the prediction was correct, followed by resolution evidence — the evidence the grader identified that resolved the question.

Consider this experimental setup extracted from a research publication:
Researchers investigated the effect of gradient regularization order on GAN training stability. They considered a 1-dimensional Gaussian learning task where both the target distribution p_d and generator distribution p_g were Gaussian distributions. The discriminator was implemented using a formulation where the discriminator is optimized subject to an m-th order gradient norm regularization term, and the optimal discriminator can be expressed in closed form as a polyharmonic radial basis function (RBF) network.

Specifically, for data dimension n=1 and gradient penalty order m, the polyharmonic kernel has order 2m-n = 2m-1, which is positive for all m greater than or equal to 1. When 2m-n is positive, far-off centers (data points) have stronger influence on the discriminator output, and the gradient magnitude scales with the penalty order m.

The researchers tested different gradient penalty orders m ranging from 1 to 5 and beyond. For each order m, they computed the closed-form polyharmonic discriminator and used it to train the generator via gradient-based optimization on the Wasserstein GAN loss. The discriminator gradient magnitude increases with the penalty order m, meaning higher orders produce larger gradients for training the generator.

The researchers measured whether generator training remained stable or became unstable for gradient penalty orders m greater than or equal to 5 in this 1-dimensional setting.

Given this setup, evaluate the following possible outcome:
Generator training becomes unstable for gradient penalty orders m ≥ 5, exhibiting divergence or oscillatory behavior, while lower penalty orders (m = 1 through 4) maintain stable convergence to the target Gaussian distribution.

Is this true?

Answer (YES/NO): YES